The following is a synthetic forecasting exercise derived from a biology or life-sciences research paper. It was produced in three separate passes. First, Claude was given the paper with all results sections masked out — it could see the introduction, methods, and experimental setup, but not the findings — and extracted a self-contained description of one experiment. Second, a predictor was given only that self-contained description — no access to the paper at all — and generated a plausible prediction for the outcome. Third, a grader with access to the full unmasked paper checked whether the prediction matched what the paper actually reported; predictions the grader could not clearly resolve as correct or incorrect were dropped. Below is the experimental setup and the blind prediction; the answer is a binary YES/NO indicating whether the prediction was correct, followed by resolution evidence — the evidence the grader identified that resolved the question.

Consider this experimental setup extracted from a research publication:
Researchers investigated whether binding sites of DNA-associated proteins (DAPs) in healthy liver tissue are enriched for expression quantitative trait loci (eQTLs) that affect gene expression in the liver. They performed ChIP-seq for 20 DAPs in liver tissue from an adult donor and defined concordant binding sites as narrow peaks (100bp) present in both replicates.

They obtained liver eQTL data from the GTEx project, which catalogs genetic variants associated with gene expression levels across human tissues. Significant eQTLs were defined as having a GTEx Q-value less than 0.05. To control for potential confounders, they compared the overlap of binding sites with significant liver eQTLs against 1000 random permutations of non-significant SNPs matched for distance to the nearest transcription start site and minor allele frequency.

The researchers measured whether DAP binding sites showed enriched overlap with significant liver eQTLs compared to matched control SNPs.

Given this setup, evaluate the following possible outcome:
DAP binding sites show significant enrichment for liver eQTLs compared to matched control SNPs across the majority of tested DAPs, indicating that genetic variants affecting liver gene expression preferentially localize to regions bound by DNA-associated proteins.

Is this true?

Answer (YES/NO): YES